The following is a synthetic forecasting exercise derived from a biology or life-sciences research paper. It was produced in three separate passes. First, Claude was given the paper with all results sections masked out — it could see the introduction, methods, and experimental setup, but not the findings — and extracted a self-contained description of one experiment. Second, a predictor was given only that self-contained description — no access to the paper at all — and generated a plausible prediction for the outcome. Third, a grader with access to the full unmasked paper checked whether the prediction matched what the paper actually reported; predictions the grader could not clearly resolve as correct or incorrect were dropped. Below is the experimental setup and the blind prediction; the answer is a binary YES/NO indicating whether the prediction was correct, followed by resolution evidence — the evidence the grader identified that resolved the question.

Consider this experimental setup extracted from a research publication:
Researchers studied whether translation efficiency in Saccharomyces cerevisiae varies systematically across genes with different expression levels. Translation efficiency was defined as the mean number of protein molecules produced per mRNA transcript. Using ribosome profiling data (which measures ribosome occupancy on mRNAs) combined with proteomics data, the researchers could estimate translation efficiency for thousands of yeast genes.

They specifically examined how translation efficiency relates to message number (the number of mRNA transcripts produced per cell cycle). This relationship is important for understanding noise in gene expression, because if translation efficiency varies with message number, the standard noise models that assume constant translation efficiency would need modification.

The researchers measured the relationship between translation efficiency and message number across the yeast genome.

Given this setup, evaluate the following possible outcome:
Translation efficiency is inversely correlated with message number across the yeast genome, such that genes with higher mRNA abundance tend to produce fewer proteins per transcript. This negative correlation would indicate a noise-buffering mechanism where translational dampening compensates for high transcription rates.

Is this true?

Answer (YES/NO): NO